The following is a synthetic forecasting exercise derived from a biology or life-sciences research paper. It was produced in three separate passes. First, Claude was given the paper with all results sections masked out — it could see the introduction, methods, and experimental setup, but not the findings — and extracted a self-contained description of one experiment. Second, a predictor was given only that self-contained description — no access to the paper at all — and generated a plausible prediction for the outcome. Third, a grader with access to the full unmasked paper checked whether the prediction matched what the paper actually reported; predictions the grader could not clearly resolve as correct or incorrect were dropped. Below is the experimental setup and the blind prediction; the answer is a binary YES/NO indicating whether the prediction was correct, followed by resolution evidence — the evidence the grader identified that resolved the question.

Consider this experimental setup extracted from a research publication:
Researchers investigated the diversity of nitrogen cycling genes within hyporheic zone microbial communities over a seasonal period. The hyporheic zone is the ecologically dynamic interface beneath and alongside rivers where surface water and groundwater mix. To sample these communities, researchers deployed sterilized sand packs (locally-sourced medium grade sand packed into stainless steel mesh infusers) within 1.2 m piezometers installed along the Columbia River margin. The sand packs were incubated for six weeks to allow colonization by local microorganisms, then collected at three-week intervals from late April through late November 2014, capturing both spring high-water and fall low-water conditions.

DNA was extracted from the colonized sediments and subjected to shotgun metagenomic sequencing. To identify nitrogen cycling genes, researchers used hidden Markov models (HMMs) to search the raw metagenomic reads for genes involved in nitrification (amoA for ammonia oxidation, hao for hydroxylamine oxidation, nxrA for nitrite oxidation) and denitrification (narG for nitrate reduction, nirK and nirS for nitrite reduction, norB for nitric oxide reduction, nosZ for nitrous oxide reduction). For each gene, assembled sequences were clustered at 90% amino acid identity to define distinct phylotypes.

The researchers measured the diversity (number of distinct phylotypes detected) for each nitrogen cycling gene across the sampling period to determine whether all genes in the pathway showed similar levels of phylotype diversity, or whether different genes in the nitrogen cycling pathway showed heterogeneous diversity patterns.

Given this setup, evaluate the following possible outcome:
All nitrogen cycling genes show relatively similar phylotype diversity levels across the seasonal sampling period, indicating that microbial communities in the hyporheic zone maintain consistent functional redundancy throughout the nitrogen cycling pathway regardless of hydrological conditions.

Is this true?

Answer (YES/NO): NO